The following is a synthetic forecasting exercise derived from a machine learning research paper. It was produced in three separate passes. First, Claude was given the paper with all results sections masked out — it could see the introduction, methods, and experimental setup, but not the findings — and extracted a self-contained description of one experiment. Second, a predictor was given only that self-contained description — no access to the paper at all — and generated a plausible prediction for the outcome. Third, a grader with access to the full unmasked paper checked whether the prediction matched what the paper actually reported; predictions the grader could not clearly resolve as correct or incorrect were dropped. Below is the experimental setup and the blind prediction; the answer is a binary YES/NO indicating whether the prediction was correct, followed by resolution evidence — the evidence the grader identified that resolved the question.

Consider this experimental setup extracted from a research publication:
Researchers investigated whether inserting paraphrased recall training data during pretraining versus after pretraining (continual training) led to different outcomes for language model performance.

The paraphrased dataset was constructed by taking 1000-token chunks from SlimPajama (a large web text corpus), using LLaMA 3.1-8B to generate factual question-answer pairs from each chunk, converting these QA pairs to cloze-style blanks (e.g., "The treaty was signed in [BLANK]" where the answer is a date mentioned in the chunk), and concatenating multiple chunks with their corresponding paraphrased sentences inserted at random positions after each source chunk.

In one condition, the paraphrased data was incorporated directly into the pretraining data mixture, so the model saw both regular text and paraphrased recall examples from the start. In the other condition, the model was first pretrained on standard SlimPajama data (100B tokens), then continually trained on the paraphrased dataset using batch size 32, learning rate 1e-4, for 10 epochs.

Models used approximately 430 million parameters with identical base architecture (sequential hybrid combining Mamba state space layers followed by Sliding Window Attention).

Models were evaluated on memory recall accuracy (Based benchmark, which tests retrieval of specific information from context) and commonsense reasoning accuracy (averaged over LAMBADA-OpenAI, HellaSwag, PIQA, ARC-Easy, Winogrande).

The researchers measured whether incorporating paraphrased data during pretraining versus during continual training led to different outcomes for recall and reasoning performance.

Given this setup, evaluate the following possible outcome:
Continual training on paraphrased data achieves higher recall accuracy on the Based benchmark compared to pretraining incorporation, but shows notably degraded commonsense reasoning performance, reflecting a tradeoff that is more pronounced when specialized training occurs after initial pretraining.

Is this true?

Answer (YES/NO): NO